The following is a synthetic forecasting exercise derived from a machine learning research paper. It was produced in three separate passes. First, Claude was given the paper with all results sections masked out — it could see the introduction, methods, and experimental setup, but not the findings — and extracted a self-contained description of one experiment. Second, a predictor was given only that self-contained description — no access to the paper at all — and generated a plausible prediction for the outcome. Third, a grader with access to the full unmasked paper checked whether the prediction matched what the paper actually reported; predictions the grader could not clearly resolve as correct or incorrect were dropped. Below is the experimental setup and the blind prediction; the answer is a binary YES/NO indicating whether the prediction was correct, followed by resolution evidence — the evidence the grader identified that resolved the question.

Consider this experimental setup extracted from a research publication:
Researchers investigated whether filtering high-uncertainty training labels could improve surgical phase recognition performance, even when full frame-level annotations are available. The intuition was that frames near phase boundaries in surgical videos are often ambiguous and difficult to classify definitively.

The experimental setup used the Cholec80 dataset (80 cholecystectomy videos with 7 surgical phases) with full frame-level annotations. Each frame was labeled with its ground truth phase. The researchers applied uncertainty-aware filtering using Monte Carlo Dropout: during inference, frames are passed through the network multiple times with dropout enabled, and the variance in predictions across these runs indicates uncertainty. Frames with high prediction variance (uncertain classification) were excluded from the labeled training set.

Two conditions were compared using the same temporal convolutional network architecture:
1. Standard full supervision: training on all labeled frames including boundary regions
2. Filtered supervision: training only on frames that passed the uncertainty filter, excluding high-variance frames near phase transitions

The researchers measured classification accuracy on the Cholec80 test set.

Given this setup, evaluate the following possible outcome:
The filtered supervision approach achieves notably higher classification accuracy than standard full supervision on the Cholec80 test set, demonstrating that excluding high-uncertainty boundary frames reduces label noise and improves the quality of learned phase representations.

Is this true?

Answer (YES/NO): YES